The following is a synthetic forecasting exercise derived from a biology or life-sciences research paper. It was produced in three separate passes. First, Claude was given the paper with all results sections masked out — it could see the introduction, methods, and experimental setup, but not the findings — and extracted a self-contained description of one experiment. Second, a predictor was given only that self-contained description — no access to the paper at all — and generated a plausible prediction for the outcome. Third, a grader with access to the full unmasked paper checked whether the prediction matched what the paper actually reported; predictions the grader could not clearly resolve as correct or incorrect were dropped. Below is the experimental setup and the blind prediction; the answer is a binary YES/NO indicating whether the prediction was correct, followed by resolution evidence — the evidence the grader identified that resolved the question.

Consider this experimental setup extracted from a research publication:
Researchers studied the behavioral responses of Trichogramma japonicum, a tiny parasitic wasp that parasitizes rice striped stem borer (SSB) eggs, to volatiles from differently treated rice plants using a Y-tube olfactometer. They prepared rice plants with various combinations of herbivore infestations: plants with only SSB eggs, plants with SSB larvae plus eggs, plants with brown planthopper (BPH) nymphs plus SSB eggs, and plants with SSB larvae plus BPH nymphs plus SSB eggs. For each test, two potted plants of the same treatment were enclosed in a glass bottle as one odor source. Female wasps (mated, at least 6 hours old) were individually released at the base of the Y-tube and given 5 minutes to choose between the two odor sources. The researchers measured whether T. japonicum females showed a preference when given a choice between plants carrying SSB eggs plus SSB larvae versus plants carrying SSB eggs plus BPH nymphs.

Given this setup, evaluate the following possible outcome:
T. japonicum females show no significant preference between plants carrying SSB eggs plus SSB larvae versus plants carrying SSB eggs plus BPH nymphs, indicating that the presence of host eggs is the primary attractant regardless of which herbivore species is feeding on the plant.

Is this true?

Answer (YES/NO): NO